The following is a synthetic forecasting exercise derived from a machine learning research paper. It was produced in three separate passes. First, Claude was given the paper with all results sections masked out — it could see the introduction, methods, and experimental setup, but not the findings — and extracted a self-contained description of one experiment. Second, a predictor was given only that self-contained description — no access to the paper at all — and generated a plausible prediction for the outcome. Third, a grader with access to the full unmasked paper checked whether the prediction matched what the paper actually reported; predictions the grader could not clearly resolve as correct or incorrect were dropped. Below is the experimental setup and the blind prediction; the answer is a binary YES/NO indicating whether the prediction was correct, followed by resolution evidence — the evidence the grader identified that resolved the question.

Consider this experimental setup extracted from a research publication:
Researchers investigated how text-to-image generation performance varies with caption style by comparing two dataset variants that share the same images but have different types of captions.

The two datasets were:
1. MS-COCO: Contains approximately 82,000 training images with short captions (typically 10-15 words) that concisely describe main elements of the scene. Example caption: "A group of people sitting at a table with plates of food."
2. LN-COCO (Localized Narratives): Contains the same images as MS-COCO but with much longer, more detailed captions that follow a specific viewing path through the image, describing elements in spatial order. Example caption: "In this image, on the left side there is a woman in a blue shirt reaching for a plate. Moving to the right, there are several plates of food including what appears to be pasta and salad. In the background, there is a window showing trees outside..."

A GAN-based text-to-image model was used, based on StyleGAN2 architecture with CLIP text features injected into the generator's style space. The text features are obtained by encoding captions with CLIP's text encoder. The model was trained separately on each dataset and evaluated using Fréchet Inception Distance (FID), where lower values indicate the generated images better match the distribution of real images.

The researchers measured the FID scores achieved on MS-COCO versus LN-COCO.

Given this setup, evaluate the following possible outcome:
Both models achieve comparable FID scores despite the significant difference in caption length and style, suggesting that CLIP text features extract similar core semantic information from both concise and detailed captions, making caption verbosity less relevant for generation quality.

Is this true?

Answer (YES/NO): NO